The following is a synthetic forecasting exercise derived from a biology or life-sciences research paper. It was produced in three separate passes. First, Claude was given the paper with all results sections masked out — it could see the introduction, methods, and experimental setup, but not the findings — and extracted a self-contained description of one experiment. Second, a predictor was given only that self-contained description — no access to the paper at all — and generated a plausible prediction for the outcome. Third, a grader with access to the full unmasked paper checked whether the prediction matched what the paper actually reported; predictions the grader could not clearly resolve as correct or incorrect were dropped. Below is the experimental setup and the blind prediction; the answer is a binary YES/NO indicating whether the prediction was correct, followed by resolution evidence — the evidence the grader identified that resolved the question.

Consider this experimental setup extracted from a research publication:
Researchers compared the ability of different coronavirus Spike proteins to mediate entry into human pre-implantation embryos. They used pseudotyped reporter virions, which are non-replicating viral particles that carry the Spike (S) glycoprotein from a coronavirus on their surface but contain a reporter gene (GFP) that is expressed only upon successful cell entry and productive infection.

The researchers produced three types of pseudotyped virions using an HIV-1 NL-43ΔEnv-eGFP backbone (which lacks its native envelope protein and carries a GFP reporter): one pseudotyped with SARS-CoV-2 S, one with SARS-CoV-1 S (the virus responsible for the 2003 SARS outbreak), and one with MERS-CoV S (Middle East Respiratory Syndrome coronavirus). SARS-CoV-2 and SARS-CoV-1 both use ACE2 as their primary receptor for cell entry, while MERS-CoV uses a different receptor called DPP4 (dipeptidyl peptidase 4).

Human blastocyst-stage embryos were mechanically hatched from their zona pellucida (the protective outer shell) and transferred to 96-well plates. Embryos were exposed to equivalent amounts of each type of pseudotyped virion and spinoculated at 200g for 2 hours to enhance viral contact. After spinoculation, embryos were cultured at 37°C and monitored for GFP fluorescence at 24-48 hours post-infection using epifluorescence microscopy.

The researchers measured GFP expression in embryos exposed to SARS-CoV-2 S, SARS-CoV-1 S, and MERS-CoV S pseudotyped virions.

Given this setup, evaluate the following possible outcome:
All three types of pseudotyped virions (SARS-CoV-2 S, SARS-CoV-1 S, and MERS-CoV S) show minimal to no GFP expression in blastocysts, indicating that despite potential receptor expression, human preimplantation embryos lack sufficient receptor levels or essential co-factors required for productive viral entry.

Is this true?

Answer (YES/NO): NO